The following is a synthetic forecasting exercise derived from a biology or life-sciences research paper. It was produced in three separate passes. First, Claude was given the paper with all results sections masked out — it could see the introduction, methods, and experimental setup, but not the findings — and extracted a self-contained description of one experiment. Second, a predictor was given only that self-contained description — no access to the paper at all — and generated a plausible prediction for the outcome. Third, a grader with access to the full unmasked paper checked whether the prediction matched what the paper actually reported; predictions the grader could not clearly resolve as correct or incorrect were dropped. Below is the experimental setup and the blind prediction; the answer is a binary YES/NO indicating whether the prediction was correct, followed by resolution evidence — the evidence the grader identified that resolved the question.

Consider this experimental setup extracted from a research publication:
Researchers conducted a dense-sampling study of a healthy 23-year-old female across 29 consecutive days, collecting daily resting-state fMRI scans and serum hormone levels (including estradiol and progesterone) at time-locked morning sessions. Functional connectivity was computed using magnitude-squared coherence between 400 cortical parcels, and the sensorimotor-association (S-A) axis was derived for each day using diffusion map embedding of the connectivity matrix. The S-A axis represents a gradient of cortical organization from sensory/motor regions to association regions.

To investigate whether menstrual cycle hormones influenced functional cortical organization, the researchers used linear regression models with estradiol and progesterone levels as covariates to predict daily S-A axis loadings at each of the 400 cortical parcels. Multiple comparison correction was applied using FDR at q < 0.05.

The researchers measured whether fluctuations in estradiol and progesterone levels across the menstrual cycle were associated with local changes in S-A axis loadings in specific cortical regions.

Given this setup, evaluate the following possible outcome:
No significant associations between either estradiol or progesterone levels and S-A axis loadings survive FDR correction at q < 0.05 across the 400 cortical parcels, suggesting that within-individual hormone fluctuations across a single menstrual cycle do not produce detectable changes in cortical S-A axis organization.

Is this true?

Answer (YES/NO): YES